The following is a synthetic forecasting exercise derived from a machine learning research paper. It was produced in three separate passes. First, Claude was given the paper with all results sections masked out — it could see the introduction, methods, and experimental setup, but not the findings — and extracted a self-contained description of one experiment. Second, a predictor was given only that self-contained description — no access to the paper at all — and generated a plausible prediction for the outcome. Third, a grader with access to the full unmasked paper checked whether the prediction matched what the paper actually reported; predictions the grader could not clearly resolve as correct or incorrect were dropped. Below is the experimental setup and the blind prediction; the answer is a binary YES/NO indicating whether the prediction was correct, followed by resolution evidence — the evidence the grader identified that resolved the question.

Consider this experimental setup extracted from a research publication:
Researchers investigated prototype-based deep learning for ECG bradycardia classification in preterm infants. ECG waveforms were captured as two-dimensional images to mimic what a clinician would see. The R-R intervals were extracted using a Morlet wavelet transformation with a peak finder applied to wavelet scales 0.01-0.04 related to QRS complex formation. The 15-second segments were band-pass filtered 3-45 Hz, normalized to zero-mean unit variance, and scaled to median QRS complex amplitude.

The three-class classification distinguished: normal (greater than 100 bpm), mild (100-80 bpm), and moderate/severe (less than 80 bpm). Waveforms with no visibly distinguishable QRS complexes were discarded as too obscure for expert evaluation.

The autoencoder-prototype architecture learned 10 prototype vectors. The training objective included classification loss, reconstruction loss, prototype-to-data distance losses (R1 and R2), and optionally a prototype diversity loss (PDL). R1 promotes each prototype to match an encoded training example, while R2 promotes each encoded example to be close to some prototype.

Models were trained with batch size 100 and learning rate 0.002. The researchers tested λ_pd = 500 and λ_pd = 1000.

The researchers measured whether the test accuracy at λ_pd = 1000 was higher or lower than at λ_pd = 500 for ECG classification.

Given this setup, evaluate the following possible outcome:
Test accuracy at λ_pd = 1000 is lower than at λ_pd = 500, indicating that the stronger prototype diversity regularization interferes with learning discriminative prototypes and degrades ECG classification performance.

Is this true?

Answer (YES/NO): YES